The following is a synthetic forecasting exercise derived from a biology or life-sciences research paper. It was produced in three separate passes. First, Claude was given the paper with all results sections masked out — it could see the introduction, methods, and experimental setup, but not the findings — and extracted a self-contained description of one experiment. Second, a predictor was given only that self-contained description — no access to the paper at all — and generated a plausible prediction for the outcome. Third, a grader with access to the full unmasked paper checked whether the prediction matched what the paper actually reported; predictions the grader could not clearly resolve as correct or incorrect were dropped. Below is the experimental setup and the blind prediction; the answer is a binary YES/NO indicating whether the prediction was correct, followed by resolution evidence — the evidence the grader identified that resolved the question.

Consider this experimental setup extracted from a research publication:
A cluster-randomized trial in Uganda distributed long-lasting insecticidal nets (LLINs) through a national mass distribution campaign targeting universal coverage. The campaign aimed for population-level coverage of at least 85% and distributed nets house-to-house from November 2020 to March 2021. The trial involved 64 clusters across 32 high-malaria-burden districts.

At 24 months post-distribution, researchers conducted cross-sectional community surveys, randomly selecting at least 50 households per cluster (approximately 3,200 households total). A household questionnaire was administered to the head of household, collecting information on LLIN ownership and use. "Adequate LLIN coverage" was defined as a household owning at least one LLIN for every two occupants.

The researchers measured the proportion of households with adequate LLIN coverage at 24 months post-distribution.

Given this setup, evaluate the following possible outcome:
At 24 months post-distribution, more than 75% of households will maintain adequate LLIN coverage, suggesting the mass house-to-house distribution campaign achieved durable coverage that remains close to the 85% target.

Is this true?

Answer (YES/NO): NO